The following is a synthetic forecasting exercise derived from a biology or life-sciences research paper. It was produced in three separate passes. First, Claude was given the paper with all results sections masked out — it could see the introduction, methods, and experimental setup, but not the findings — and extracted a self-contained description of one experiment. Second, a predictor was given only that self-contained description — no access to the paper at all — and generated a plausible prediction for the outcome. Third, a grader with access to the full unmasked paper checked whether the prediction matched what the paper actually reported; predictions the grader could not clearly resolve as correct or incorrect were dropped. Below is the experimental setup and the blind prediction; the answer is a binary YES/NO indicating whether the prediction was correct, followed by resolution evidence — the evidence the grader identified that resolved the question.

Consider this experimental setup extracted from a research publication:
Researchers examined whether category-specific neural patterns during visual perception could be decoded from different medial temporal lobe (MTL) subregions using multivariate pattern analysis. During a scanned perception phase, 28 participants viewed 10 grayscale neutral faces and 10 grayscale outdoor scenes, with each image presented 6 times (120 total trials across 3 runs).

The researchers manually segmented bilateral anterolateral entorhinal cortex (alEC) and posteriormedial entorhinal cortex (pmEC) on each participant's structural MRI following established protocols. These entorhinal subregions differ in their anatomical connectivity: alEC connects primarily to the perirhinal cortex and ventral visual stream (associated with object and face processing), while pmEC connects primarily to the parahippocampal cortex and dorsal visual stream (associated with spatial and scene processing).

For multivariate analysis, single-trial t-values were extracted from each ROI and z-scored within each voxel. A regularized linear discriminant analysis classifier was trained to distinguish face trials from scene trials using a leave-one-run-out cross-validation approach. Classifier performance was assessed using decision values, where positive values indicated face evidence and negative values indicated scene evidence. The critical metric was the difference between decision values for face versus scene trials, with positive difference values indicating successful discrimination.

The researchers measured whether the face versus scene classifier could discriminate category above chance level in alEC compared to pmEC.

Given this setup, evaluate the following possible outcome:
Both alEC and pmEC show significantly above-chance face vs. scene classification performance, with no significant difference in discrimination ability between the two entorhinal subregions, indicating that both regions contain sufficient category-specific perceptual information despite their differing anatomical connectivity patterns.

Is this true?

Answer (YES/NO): NO